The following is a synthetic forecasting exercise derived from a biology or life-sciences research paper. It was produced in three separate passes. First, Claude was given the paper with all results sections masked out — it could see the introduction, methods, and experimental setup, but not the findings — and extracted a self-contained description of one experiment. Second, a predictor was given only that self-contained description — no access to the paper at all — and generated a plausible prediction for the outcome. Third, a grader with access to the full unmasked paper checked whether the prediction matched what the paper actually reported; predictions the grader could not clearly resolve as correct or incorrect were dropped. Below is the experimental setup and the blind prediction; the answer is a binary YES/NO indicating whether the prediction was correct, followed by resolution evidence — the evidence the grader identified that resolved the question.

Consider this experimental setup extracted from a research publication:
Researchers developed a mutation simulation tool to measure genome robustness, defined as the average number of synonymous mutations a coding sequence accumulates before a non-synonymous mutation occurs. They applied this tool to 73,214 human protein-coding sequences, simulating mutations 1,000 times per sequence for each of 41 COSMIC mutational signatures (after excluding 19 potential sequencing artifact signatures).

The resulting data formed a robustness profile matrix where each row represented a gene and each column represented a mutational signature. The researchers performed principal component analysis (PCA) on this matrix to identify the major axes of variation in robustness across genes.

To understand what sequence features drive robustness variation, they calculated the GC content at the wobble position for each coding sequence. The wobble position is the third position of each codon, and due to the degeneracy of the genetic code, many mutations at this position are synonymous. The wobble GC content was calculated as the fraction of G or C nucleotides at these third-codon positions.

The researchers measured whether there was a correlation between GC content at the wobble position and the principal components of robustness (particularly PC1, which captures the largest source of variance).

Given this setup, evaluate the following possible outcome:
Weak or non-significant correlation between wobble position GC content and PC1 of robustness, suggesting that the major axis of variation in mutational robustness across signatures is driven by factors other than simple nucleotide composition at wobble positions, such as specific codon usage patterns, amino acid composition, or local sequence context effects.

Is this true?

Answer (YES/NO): NO